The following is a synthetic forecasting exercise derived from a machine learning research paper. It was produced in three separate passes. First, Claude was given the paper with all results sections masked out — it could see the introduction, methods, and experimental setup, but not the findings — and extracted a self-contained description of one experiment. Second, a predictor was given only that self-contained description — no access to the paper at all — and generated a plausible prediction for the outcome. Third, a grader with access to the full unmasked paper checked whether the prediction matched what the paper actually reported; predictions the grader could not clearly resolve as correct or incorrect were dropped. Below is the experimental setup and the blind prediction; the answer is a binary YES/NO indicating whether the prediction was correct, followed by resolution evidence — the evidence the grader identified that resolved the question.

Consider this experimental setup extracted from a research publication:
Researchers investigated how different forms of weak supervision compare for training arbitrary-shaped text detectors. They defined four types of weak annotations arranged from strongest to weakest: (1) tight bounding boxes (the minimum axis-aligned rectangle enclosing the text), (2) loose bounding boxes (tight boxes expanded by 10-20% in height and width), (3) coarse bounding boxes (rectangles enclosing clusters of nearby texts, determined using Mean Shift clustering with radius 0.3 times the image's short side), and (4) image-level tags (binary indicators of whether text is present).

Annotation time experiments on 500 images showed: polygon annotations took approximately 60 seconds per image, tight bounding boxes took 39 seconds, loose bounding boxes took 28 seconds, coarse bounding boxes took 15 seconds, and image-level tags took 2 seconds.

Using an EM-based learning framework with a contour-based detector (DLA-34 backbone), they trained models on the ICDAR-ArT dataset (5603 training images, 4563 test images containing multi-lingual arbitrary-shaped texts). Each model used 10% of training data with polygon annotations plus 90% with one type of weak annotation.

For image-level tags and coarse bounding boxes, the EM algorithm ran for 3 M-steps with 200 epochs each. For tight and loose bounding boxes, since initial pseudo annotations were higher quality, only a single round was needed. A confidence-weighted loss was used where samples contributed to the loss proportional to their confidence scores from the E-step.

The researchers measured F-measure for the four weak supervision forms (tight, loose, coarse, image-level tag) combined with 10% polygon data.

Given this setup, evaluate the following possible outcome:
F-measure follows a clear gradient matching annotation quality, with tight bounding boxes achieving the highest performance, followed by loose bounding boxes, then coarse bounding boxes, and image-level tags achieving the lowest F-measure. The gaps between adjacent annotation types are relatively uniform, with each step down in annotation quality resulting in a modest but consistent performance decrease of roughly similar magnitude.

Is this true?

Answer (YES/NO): NO